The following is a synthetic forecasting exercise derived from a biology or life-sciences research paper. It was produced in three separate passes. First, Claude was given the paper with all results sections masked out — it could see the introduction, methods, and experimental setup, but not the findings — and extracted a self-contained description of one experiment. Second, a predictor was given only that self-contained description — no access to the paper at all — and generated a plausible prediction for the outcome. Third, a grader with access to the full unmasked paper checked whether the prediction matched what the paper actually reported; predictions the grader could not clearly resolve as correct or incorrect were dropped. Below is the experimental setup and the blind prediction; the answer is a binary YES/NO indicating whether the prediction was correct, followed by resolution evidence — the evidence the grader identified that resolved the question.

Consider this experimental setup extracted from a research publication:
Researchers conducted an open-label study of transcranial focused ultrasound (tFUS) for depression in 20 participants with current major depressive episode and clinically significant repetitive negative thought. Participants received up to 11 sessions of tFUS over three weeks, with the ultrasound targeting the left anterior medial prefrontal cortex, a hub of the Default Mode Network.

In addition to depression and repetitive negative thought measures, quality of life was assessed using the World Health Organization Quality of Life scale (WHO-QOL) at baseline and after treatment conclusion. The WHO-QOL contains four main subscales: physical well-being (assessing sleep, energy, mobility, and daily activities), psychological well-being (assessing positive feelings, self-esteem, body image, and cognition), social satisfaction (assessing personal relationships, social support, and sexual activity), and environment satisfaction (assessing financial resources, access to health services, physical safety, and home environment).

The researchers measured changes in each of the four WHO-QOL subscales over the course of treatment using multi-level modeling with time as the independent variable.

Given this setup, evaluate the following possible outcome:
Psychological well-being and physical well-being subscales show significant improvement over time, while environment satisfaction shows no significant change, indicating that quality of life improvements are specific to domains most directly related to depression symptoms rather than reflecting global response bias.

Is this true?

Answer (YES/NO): NO